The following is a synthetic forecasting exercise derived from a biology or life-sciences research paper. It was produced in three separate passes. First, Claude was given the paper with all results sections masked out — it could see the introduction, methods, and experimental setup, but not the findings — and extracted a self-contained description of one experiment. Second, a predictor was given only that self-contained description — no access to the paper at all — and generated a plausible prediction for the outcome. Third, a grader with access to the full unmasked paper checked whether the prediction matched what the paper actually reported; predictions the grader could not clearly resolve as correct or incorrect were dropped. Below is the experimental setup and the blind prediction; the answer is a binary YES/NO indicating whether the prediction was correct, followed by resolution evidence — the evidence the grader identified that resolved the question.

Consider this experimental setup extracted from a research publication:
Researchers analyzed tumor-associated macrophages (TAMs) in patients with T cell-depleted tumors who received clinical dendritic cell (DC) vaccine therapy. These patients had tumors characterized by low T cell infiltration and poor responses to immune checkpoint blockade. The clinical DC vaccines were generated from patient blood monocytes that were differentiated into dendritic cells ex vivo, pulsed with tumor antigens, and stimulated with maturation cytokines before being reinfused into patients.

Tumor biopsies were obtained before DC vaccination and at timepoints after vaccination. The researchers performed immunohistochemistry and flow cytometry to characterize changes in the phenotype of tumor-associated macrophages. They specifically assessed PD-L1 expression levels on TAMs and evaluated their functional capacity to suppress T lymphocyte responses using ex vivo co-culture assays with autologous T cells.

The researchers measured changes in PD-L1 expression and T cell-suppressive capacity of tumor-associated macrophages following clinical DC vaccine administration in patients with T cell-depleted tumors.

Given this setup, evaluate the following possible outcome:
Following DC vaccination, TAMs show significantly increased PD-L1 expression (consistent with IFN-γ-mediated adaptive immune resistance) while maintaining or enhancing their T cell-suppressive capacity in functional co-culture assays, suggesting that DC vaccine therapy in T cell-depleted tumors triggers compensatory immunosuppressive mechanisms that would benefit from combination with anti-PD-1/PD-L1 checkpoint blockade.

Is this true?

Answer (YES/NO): YES